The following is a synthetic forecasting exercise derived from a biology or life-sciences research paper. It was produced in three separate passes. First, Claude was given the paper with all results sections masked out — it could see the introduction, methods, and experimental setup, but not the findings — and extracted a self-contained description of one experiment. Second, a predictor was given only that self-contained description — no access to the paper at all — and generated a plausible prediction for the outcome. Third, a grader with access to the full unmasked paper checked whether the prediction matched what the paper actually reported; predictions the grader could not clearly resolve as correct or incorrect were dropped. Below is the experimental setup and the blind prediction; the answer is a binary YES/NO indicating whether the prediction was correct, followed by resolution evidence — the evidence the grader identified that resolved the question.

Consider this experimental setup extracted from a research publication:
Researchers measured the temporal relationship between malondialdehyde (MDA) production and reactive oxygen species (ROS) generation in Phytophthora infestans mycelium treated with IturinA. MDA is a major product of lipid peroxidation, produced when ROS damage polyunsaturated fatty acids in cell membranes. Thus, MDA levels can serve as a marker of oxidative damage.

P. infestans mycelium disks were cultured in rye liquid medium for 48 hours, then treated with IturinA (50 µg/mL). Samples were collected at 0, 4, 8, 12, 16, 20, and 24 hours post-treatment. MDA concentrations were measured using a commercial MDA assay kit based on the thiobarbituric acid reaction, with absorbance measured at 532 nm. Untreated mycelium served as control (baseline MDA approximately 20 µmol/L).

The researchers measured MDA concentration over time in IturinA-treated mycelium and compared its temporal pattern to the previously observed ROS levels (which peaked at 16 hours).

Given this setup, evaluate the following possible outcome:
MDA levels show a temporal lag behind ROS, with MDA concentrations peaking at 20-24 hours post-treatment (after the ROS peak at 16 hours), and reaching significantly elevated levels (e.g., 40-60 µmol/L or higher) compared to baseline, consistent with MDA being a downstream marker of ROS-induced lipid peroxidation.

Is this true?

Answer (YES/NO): NO